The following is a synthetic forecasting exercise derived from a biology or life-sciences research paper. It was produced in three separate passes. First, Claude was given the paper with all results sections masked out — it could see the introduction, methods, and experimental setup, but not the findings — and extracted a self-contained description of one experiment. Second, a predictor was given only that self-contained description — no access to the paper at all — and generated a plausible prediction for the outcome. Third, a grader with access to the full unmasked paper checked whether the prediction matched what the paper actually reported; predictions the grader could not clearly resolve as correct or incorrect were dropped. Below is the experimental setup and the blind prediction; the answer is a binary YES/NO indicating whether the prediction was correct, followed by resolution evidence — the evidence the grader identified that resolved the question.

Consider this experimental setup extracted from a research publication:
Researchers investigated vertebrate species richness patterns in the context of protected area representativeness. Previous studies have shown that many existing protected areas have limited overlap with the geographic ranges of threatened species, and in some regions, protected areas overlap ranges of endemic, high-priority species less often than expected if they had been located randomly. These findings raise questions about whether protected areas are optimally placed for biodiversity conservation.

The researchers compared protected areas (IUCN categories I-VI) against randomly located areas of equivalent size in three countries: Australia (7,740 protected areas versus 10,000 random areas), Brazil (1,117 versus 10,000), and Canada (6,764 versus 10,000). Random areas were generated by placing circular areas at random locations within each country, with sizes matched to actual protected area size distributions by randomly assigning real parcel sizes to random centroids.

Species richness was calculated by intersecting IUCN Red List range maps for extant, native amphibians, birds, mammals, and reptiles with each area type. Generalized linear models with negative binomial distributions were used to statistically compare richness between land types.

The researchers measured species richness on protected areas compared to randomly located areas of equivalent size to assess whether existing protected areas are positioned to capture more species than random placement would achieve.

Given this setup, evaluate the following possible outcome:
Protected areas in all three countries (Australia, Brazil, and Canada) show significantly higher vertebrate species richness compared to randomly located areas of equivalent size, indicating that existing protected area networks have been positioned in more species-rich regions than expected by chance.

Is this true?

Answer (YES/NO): YES